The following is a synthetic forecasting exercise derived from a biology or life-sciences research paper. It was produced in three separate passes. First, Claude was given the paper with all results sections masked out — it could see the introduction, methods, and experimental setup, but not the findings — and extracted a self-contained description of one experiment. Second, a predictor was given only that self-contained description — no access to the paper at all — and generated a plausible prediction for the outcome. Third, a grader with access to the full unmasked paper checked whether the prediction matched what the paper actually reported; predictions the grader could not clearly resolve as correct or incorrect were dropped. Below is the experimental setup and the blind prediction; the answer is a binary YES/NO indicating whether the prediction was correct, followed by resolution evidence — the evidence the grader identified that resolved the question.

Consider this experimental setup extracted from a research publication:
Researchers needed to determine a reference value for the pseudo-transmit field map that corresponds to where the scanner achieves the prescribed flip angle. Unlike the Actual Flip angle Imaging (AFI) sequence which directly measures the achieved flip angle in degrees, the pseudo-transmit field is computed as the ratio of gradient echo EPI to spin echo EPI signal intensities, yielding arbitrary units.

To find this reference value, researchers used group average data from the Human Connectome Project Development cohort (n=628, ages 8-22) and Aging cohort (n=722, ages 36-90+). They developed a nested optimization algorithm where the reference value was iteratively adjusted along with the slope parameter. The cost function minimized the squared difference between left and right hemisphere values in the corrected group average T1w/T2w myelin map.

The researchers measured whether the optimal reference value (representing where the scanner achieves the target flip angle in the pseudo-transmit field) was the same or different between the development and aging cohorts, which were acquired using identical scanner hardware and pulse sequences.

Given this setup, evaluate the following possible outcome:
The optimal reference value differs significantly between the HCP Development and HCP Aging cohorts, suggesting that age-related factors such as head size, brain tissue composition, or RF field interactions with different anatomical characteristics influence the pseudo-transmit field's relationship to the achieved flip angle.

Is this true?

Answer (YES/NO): NO